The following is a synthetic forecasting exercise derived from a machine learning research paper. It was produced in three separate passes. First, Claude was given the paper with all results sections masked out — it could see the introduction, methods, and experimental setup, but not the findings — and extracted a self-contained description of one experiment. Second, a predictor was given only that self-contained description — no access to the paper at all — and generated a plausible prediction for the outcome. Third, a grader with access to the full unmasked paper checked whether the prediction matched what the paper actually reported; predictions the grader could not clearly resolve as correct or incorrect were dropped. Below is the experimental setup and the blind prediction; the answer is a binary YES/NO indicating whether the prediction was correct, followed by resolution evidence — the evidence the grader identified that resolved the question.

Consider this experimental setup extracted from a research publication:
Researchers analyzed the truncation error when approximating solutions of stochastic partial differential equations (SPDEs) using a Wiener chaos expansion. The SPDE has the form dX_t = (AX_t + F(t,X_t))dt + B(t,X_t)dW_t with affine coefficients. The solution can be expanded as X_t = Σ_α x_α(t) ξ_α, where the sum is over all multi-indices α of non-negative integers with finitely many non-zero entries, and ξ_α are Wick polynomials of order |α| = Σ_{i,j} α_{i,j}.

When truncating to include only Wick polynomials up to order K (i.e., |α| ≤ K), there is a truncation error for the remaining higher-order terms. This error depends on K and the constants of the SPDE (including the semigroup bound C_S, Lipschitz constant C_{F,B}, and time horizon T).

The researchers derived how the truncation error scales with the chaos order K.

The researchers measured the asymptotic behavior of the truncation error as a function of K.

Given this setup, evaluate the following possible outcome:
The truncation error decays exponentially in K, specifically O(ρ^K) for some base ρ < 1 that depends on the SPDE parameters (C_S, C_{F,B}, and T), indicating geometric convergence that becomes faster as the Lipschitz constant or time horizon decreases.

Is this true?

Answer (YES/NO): NO